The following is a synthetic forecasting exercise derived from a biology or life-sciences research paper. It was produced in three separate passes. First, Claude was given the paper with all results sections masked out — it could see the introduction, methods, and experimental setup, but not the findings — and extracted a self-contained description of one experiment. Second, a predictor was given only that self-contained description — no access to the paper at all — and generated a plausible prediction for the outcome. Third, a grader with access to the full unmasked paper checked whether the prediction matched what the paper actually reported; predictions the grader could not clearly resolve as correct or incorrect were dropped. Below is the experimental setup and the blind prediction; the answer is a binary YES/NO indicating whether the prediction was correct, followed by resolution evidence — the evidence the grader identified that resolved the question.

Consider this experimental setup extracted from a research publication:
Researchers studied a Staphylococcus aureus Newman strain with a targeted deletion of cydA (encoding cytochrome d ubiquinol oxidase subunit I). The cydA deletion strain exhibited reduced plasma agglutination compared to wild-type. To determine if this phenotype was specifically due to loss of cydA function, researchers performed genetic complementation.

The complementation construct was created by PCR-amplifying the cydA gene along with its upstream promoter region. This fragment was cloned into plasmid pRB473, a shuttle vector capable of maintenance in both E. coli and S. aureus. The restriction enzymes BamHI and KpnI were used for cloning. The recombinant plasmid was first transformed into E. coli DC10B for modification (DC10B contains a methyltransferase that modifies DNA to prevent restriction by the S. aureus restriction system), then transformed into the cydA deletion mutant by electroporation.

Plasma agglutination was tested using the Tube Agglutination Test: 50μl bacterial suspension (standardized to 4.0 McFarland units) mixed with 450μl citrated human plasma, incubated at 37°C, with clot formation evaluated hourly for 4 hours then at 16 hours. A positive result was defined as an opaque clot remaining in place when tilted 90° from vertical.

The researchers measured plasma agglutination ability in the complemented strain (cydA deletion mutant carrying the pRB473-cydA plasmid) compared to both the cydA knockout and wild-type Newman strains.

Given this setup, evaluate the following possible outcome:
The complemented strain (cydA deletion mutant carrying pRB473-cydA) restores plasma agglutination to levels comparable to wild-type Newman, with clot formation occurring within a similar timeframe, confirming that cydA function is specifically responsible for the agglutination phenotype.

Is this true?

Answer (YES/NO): NO